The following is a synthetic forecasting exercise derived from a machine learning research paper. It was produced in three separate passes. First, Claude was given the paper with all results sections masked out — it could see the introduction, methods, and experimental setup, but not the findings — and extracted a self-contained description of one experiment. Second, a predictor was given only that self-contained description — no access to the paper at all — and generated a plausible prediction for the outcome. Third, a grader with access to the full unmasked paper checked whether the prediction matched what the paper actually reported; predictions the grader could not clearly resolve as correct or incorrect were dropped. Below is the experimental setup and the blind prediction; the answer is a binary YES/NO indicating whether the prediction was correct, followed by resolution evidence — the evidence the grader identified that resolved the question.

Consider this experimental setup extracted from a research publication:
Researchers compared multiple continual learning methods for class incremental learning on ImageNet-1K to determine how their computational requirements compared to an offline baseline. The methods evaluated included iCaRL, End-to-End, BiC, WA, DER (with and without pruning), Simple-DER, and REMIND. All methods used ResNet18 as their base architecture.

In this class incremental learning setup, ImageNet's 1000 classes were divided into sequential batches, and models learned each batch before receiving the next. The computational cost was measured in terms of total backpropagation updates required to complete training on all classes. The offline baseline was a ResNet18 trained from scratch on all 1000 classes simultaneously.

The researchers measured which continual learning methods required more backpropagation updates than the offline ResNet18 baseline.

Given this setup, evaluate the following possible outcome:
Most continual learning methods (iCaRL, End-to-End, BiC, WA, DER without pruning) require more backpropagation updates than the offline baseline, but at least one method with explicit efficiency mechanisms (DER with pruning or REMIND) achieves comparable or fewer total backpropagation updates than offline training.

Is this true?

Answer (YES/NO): NO